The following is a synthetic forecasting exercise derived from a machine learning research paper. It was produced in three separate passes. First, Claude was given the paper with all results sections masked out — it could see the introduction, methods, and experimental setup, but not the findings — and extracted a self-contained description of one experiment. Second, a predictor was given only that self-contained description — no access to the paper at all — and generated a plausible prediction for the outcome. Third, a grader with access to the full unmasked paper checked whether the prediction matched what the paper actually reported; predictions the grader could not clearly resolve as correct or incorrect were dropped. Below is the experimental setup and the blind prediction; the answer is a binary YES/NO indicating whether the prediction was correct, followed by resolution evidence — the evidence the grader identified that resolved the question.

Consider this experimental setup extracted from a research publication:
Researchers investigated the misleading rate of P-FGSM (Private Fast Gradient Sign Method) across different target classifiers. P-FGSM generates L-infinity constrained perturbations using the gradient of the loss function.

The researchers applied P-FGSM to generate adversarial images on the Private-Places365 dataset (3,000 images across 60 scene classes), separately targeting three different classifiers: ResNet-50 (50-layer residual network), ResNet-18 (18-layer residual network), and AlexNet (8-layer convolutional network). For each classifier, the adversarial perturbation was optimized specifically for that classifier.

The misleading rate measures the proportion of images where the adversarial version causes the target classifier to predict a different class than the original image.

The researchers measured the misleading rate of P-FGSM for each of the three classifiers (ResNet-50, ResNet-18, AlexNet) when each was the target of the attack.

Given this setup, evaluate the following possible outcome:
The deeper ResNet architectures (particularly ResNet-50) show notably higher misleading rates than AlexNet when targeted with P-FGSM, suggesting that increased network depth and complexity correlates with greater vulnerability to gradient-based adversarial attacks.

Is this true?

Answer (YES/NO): NO